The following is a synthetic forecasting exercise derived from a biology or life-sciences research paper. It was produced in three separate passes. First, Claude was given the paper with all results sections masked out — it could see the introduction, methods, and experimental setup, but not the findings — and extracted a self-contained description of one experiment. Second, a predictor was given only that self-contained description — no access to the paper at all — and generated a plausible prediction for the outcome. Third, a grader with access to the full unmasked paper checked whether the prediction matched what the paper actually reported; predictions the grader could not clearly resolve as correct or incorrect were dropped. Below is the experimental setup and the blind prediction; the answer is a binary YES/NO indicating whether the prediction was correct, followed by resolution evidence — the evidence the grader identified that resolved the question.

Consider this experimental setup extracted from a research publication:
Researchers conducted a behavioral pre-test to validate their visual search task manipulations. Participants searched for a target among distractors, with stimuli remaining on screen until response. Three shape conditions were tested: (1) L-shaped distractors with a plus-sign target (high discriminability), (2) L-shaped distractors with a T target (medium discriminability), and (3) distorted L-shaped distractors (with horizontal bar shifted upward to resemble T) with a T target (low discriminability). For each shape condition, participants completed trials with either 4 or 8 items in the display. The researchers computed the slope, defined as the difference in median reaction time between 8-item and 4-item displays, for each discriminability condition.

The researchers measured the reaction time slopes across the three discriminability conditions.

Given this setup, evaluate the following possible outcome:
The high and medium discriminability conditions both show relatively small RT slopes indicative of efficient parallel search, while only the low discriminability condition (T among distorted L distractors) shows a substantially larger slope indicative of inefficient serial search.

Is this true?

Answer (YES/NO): NO